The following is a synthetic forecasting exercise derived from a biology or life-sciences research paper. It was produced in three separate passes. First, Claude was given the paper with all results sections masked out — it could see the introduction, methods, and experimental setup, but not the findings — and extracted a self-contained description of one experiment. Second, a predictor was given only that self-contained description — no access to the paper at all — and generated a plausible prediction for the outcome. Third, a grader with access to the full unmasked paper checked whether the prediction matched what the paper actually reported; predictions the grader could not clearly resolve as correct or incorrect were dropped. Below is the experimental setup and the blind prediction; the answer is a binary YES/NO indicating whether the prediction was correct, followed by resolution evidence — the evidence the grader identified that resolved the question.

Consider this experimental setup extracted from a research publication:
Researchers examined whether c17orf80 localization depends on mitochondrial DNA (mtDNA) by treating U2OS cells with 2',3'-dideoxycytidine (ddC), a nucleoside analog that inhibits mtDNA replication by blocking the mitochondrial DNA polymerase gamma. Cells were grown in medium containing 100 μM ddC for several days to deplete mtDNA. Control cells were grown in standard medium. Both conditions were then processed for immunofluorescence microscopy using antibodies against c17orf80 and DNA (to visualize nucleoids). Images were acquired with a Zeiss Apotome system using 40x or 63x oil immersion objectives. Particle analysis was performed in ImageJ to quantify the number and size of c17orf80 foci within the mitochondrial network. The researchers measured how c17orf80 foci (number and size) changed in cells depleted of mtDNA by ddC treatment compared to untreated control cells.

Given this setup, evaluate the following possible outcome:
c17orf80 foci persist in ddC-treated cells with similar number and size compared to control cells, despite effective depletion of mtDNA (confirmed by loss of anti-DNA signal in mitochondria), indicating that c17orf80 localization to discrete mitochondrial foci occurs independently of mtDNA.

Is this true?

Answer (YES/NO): NO